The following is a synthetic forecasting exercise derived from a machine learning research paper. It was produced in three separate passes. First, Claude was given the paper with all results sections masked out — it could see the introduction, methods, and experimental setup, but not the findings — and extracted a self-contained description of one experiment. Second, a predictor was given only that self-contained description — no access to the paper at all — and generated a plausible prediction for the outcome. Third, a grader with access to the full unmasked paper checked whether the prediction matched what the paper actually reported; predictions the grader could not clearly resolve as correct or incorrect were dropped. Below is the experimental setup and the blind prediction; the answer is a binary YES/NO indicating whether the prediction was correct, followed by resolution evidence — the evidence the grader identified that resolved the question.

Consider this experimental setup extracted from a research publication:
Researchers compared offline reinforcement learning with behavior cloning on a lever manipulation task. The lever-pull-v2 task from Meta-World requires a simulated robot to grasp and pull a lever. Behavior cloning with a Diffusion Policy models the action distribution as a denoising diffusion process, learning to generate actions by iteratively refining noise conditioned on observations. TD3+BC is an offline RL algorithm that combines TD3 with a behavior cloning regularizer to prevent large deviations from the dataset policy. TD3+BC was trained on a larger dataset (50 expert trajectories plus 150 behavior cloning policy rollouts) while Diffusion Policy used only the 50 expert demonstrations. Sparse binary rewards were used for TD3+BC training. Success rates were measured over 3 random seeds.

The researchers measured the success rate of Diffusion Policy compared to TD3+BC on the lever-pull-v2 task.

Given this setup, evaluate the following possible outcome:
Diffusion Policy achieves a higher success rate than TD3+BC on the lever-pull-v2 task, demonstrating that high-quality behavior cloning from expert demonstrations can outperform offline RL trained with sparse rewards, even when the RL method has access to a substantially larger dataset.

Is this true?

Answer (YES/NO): YES